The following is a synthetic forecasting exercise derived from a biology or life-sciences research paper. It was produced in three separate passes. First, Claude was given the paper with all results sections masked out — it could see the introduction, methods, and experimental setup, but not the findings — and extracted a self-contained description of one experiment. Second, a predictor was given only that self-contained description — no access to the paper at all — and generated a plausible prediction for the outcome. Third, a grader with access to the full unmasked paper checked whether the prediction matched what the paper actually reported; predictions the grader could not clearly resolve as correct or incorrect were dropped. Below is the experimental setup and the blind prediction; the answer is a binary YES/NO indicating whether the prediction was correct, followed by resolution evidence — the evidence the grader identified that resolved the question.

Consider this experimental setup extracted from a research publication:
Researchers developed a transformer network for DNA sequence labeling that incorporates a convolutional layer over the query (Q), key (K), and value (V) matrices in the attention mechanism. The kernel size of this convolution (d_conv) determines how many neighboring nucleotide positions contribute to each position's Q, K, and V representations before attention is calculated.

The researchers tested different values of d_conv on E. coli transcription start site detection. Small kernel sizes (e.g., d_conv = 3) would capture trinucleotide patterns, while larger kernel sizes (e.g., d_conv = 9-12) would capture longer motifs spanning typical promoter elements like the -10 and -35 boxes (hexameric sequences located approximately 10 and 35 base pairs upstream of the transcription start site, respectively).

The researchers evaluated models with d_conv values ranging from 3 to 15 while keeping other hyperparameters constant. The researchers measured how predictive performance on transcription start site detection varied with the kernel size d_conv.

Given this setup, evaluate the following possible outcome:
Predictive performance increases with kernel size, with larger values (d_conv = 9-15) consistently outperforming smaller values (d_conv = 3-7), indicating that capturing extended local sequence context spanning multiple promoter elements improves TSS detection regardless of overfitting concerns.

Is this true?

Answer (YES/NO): NO